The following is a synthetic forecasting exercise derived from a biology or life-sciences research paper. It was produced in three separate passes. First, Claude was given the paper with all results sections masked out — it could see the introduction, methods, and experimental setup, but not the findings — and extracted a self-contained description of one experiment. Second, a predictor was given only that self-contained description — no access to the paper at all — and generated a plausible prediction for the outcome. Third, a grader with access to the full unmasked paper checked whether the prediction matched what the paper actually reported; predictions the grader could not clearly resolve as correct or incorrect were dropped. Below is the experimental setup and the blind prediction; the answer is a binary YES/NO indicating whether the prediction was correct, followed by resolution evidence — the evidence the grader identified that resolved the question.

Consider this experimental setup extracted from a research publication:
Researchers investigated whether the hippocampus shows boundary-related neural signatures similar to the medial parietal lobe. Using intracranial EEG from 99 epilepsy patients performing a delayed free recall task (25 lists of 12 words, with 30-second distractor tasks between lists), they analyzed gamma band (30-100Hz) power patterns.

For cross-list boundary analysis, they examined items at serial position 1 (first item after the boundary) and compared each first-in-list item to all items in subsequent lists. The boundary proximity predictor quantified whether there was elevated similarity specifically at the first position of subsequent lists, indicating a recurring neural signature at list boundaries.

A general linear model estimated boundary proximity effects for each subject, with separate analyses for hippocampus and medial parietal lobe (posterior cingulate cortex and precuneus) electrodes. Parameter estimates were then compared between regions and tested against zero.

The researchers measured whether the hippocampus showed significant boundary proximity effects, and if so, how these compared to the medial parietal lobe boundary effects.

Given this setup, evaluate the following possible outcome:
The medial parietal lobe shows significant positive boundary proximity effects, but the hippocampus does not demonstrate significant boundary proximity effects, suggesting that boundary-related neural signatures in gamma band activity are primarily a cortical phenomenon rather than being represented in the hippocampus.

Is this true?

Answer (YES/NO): YES